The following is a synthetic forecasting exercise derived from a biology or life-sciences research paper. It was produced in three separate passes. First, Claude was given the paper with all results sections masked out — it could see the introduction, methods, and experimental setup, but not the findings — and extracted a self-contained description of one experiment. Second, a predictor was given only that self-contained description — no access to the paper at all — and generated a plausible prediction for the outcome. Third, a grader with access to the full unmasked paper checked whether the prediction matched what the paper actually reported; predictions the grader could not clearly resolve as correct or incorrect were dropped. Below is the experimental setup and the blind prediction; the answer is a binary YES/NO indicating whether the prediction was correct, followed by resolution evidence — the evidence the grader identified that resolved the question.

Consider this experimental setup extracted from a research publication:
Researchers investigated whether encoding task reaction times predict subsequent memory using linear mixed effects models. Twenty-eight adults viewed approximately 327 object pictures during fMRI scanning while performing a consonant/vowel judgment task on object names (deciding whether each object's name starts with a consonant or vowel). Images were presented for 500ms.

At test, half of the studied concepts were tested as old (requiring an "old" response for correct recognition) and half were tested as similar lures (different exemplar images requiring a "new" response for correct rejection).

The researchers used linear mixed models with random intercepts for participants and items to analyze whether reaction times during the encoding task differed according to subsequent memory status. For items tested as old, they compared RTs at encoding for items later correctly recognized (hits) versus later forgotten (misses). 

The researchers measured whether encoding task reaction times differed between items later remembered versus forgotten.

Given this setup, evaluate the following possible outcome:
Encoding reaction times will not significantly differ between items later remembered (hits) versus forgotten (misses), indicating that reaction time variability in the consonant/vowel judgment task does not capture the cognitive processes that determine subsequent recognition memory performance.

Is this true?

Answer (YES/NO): YES